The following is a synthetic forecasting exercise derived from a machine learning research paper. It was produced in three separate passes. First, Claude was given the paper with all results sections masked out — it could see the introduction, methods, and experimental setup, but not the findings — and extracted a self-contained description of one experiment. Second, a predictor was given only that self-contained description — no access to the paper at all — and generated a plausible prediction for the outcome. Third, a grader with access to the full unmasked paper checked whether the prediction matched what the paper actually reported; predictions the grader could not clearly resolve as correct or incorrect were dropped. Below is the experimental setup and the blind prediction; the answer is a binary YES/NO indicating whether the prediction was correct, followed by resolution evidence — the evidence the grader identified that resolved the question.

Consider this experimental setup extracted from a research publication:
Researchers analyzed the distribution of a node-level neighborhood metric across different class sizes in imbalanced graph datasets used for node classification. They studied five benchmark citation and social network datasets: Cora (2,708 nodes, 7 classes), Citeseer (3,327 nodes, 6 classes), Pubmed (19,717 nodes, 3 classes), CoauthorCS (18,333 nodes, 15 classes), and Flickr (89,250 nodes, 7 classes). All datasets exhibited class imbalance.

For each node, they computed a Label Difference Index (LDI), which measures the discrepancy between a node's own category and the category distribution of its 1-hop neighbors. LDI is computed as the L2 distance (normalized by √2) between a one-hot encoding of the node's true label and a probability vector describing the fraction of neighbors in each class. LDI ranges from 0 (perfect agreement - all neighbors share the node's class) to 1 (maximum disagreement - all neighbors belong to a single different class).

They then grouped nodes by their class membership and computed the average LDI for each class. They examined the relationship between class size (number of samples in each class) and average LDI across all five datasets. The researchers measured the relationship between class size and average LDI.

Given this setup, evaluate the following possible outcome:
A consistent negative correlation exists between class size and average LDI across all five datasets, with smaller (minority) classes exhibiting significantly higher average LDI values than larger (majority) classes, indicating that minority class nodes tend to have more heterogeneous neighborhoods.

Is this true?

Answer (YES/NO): NO